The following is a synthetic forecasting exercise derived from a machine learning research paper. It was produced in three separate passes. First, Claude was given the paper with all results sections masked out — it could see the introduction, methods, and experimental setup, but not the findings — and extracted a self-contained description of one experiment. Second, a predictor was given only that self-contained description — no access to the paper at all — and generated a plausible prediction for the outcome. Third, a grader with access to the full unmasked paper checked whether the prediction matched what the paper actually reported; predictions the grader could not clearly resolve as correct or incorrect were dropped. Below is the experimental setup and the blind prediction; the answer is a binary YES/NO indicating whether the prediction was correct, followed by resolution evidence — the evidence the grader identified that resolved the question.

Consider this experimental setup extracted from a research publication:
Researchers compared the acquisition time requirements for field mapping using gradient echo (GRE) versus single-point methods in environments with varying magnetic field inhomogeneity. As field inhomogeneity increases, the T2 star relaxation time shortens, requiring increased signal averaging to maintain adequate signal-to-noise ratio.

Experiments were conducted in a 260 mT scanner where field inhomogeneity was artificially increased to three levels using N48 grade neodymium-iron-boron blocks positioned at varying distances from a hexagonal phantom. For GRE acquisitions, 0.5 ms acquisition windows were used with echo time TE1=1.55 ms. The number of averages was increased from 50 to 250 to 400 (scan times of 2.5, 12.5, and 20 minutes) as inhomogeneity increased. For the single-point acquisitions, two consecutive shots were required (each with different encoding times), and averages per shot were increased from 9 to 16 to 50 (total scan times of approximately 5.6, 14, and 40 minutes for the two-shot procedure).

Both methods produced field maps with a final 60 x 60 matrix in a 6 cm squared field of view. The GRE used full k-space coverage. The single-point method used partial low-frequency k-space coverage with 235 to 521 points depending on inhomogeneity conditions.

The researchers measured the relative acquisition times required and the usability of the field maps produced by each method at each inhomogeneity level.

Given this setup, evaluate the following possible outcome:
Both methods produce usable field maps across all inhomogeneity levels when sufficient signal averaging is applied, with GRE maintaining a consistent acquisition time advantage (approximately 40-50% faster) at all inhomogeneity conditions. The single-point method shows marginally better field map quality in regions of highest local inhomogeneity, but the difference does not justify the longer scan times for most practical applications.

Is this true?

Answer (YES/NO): NO